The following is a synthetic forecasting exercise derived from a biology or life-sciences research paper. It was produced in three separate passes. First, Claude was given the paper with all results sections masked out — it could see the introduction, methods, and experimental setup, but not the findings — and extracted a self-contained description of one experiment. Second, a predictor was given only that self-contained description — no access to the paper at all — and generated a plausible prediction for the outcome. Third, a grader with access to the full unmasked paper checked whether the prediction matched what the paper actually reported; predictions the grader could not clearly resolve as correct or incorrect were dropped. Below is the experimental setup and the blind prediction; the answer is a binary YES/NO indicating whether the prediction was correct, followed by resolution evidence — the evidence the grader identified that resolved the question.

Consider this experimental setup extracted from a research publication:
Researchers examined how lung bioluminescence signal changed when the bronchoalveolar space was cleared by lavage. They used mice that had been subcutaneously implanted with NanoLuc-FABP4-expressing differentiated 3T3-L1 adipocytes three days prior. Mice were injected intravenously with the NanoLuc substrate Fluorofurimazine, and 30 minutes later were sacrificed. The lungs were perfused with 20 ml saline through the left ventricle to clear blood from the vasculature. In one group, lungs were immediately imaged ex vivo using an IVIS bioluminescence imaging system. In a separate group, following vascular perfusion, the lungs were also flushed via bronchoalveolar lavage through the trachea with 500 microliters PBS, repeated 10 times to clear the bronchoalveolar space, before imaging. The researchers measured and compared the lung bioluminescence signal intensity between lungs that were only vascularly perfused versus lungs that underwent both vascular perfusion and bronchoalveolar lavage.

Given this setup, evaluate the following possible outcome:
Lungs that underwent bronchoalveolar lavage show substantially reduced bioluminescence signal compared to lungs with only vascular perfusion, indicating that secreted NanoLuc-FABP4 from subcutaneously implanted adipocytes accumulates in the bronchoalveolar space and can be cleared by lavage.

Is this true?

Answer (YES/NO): YES